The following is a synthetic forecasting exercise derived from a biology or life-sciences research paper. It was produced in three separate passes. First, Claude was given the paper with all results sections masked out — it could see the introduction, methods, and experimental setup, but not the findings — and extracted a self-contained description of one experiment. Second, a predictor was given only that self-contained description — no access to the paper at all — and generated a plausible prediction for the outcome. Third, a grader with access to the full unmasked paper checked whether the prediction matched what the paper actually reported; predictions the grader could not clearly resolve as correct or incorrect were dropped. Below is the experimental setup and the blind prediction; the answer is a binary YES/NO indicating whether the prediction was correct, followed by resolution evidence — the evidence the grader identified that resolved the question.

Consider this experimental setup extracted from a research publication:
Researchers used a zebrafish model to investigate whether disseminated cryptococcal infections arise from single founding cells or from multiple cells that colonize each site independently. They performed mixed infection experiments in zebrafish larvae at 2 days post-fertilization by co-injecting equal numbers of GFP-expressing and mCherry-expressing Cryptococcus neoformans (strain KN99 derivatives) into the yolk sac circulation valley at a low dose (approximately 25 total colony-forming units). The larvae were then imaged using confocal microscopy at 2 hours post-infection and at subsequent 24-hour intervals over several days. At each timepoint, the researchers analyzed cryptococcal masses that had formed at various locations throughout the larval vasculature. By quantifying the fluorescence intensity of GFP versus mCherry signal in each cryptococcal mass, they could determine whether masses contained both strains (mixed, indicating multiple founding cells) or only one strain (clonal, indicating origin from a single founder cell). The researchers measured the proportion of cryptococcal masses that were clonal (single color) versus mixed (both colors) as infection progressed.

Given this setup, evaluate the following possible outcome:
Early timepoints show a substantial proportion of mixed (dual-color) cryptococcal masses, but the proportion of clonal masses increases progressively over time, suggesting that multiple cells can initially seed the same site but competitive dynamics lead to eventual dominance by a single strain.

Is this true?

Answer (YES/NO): NO